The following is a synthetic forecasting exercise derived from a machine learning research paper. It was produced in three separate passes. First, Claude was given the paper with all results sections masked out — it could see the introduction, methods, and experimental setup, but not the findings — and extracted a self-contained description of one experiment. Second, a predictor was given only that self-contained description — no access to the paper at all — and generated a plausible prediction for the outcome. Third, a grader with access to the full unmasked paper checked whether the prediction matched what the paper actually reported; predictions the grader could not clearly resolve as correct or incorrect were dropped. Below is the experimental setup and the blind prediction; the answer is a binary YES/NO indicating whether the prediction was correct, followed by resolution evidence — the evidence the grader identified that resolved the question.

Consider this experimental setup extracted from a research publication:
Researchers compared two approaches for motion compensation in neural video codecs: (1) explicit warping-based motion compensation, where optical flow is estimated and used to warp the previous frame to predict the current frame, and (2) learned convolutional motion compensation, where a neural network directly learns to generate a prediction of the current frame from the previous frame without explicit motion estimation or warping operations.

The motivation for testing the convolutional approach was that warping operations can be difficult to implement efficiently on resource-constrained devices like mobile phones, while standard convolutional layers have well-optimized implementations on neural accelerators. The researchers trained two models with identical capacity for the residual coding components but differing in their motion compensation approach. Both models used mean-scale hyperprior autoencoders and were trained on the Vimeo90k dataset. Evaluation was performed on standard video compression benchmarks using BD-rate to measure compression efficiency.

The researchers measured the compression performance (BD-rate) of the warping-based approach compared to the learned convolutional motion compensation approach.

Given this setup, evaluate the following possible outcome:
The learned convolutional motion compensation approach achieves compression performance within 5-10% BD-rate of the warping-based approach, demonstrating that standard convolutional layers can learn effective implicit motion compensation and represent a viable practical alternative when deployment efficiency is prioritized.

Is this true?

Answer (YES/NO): NO